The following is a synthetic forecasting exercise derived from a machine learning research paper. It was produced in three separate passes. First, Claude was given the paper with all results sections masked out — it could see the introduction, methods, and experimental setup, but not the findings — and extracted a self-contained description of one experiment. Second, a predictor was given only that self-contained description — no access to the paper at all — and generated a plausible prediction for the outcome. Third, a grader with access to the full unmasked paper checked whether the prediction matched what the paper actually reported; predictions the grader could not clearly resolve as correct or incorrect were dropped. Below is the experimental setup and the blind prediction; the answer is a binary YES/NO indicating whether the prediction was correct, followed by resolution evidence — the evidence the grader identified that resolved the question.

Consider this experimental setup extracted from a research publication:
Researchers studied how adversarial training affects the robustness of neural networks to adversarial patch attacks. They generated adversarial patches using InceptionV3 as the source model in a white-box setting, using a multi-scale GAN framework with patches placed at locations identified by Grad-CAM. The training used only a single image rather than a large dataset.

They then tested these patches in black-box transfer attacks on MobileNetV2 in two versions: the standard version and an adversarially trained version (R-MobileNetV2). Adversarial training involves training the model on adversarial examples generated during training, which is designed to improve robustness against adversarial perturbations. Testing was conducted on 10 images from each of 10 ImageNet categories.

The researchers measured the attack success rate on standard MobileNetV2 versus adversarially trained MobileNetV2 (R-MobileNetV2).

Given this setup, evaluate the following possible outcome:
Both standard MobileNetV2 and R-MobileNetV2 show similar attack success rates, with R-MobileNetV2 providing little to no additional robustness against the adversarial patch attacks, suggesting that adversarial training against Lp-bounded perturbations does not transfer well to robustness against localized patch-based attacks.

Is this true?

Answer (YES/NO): NO